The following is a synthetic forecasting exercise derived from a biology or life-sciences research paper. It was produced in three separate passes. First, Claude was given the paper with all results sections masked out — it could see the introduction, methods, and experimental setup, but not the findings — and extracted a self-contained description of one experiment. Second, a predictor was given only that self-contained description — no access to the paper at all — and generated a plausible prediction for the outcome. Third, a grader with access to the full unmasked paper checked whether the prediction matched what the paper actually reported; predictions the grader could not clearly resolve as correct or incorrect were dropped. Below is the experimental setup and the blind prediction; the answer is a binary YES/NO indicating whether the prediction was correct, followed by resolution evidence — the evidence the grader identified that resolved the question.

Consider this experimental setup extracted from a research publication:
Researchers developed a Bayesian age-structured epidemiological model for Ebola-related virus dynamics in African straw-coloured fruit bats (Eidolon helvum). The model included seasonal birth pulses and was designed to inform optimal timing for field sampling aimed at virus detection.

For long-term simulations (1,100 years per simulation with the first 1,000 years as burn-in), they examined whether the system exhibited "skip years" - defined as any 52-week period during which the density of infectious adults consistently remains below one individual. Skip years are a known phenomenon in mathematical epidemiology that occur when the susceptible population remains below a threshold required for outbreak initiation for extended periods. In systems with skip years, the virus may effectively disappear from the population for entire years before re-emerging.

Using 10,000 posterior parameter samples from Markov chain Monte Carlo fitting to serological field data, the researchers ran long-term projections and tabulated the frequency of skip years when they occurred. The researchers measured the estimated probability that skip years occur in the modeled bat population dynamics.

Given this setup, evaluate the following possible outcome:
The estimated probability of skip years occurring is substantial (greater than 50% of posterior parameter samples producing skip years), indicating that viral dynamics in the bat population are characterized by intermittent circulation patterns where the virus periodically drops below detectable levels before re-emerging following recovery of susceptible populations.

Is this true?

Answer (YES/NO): NO